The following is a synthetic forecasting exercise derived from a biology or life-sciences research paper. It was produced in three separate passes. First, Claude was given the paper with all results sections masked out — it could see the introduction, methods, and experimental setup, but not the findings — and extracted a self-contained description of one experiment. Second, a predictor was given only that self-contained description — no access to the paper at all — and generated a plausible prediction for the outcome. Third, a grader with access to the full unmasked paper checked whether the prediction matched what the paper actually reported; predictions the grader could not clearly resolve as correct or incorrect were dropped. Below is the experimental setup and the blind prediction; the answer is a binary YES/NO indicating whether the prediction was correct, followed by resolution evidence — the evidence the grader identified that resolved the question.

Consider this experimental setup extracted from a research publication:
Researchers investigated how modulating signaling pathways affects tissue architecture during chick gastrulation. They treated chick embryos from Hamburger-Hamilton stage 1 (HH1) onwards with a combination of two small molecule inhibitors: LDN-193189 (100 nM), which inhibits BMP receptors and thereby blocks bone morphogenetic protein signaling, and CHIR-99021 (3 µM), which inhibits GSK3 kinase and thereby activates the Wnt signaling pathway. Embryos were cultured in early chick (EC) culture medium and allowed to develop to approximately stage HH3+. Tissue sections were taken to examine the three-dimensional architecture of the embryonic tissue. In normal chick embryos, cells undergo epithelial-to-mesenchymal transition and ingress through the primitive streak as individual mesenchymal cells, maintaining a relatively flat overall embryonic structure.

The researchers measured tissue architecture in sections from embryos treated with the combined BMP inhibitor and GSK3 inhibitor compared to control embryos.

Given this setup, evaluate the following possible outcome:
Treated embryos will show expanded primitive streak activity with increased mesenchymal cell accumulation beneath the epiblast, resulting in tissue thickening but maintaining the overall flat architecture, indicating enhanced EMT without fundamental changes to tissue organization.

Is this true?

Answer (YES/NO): NO